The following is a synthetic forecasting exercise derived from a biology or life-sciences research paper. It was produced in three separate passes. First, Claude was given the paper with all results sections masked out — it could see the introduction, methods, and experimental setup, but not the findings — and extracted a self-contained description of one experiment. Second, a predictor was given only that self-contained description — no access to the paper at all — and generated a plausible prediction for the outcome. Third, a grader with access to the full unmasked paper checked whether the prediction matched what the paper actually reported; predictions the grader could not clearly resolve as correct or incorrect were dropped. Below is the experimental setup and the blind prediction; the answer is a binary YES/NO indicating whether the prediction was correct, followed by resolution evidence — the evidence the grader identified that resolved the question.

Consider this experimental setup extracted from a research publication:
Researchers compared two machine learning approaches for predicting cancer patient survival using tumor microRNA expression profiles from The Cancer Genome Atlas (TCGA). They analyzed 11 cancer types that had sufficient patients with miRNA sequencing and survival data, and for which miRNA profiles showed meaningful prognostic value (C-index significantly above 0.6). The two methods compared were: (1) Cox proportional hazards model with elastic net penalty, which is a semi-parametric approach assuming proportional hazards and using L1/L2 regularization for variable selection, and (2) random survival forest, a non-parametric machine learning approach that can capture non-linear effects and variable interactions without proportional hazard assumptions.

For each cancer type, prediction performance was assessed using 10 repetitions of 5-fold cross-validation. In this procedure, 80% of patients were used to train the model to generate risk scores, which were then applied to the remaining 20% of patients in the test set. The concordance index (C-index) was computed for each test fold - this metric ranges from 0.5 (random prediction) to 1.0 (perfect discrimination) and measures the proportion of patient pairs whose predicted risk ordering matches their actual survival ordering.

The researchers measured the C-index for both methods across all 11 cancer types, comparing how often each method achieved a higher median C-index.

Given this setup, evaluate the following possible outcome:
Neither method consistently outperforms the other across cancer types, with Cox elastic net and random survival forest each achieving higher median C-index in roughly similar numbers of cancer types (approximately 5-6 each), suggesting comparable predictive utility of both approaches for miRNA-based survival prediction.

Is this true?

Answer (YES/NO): NO